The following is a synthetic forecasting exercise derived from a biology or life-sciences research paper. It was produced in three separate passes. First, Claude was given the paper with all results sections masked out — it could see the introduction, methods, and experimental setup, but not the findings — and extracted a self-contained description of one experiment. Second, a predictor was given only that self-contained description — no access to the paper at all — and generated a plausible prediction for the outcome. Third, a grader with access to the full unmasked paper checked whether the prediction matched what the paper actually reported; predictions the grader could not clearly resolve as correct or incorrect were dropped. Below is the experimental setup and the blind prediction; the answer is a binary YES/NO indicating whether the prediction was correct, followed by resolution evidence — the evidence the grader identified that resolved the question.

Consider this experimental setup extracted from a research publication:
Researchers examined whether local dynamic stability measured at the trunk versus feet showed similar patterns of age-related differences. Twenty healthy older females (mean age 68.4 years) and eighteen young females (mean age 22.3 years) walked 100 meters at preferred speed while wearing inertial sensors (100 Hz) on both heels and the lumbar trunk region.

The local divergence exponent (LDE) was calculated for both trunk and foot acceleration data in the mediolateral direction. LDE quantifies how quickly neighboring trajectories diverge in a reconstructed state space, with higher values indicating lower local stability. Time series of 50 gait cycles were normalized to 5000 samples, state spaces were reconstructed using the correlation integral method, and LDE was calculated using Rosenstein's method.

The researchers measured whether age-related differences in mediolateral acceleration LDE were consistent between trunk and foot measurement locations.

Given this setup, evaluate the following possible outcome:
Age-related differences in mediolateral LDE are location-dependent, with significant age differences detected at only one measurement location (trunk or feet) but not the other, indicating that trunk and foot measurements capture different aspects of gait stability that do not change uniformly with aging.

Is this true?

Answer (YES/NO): YES